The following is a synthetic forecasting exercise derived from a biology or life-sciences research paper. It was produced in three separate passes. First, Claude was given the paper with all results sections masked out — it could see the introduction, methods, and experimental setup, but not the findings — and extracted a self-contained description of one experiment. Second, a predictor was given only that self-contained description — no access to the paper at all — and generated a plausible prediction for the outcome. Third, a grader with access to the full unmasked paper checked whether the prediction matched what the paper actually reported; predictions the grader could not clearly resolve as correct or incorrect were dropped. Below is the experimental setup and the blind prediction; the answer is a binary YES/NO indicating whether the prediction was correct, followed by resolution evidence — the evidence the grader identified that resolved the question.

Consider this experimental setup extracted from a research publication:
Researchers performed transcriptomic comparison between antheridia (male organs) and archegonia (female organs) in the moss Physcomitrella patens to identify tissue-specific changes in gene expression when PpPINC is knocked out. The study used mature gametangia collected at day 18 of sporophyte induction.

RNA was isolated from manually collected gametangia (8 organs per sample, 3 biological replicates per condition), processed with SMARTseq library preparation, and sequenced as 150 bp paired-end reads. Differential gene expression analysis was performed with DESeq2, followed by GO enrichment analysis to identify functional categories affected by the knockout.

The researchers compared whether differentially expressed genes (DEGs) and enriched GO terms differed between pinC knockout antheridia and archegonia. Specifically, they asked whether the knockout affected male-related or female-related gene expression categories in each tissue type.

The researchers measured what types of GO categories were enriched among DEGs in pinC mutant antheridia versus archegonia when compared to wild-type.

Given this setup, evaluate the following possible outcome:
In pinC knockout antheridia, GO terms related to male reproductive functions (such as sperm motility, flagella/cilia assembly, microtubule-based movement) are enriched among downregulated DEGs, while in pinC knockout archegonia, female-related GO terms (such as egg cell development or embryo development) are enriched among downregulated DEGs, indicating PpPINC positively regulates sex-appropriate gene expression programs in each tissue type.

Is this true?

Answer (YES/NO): NO